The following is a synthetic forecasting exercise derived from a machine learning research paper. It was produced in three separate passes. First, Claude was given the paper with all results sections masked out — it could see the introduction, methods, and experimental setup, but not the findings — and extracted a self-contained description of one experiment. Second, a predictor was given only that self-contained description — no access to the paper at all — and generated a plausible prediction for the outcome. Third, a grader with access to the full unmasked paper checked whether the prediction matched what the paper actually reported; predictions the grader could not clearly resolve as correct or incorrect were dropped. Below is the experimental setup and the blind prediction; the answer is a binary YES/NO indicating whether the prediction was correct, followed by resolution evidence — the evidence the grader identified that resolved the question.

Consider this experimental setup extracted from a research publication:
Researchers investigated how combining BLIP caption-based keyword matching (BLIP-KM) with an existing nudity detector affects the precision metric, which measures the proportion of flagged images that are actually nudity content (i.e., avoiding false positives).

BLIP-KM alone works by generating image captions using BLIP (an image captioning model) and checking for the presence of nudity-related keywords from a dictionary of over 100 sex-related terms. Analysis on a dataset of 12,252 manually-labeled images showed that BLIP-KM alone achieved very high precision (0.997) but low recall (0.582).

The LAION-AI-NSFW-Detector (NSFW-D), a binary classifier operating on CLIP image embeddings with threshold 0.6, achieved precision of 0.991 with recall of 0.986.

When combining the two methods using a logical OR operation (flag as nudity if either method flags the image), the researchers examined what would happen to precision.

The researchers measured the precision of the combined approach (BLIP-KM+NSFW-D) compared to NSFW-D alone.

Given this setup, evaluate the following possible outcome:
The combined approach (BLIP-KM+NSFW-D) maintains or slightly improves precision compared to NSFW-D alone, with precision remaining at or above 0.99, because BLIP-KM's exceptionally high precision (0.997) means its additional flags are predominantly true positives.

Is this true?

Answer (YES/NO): NO